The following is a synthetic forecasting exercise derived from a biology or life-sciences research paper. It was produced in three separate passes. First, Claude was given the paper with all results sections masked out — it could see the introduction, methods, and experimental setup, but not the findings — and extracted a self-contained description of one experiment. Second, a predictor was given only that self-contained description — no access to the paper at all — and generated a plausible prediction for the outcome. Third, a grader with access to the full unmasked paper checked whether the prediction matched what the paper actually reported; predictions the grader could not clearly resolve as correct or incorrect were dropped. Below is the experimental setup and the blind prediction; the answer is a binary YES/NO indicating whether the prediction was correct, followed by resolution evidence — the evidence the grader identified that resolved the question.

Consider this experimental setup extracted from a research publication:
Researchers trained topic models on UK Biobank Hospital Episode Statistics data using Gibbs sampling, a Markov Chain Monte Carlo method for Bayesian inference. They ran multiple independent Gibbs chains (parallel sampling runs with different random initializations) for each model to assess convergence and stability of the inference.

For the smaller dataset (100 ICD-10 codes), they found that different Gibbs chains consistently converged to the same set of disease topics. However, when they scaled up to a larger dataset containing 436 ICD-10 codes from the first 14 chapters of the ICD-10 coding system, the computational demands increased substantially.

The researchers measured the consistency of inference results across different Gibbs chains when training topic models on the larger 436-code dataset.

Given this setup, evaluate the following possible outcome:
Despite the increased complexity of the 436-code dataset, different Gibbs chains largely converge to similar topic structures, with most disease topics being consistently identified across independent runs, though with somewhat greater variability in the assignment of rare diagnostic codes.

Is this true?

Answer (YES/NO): NO